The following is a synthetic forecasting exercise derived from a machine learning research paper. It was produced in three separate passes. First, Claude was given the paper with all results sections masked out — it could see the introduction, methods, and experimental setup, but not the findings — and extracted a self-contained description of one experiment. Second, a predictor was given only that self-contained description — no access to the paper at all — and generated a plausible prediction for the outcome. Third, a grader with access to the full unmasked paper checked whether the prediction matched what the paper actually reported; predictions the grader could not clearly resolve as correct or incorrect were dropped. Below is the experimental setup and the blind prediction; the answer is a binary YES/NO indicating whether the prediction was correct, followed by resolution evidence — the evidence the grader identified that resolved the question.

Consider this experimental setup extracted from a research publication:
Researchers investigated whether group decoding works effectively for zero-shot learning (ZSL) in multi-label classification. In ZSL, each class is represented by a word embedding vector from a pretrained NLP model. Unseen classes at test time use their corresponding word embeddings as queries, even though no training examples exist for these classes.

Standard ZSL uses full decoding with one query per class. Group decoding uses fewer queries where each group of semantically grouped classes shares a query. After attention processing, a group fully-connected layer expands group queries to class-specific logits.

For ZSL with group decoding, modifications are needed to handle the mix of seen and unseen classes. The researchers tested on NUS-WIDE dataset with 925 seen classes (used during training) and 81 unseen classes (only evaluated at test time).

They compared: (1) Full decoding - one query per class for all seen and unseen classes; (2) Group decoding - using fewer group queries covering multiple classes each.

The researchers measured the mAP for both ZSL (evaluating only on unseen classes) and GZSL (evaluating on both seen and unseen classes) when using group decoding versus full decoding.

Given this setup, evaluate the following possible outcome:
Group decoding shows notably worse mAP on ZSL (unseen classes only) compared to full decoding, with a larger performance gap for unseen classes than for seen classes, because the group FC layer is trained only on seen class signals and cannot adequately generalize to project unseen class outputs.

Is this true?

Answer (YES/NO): NO